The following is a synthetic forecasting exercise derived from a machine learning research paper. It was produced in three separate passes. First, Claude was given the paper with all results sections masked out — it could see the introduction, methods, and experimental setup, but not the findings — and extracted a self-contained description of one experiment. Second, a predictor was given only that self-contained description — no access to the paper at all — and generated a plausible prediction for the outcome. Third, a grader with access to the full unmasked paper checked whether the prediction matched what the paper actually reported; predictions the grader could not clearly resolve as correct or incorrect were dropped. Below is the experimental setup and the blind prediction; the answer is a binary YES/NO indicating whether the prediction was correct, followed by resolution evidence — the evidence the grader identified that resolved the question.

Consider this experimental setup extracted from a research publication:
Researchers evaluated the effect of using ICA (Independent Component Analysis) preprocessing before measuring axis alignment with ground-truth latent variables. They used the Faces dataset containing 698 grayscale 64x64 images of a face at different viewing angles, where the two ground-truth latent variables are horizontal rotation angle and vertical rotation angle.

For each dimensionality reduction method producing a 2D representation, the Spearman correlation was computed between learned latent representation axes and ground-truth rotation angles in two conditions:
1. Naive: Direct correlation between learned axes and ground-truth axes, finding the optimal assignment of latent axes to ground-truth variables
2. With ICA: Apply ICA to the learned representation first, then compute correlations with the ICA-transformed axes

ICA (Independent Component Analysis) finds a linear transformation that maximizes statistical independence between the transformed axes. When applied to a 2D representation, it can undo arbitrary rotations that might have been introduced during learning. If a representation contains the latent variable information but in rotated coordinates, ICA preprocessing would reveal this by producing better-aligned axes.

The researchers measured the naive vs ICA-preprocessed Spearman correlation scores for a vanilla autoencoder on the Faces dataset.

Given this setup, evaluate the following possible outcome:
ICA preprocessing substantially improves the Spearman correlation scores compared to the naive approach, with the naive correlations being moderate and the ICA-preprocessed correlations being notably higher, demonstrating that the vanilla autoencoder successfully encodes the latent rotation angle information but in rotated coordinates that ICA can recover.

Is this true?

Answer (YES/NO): NO